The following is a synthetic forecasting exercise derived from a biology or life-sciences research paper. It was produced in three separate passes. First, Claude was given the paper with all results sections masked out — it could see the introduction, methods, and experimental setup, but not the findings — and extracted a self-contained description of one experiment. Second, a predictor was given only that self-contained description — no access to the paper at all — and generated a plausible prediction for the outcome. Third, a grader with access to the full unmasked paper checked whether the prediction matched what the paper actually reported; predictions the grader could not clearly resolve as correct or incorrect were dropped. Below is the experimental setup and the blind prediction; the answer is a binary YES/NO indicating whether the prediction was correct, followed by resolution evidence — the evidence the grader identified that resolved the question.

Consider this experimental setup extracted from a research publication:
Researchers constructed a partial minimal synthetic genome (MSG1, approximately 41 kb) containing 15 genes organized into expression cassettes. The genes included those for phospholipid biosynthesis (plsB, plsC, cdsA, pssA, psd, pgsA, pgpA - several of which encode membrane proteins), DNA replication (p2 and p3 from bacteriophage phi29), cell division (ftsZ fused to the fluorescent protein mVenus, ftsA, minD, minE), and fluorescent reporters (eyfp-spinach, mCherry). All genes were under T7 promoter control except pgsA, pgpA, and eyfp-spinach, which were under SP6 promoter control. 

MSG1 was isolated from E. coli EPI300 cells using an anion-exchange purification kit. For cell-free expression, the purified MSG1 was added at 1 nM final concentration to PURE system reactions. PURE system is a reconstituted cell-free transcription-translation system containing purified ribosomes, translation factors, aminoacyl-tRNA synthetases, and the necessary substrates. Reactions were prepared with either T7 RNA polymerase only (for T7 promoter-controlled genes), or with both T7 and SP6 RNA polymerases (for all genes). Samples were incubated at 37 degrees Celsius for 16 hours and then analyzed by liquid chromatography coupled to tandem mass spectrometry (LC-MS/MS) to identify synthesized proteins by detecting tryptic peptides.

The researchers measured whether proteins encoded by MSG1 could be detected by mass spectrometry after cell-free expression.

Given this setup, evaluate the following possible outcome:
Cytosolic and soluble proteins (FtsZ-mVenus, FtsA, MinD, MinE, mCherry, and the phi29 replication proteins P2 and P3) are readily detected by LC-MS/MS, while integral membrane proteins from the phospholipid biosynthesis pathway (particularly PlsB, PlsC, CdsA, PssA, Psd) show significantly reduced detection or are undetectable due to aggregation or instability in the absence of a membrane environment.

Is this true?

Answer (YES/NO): NO